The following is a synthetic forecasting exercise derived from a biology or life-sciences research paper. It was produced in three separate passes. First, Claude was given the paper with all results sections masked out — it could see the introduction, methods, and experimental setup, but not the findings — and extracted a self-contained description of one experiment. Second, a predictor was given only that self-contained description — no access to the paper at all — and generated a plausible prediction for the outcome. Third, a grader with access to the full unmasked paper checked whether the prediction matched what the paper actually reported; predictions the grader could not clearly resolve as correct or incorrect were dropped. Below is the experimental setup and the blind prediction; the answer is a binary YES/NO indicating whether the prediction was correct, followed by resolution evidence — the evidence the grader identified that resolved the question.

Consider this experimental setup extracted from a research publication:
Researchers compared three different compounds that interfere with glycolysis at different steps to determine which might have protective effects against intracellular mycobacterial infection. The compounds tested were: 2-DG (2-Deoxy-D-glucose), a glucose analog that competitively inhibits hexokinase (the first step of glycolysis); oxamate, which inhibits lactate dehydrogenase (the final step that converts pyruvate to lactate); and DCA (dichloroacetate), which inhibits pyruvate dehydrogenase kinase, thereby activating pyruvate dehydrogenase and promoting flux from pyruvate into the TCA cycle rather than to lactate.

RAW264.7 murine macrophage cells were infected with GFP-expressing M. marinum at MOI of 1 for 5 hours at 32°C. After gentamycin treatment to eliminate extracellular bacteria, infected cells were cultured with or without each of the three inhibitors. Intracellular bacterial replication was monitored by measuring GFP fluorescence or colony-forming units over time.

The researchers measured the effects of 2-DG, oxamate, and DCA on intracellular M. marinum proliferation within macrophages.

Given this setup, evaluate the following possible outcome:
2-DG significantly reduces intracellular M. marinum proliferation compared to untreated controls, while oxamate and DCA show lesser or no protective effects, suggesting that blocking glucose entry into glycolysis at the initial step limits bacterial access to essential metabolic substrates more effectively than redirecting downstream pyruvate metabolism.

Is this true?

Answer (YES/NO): YES